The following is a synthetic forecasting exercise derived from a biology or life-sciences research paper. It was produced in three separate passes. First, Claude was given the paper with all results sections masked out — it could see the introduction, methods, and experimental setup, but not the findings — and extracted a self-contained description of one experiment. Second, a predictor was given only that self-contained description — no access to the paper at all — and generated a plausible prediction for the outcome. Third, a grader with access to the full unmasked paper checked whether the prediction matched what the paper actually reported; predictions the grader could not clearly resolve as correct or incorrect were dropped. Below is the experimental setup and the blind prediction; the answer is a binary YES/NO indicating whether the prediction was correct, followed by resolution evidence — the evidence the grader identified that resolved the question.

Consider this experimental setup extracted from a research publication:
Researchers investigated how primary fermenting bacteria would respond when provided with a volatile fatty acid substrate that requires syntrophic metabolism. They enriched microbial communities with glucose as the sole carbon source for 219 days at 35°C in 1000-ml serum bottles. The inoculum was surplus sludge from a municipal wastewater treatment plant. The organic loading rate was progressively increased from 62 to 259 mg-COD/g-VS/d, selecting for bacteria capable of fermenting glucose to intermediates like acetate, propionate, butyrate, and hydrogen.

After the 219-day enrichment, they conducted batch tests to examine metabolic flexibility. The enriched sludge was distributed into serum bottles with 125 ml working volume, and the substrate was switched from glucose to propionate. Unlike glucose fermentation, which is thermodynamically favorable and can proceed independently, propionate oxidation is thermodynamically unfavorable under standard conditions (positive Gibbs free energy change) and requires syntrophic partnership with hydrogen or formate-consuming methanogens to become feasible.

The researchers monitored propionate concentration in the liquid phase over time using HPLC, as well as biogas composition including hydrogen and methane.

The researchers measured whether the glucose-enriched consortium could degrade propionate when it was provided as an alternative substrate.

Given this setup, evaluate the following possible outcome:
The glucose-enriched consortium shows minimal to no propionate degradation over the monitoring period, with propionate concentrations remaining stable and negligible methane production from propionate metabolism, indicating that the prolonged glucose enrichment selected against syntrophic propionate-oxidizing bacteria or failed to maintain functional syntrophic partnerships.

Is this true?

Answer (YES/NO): NO